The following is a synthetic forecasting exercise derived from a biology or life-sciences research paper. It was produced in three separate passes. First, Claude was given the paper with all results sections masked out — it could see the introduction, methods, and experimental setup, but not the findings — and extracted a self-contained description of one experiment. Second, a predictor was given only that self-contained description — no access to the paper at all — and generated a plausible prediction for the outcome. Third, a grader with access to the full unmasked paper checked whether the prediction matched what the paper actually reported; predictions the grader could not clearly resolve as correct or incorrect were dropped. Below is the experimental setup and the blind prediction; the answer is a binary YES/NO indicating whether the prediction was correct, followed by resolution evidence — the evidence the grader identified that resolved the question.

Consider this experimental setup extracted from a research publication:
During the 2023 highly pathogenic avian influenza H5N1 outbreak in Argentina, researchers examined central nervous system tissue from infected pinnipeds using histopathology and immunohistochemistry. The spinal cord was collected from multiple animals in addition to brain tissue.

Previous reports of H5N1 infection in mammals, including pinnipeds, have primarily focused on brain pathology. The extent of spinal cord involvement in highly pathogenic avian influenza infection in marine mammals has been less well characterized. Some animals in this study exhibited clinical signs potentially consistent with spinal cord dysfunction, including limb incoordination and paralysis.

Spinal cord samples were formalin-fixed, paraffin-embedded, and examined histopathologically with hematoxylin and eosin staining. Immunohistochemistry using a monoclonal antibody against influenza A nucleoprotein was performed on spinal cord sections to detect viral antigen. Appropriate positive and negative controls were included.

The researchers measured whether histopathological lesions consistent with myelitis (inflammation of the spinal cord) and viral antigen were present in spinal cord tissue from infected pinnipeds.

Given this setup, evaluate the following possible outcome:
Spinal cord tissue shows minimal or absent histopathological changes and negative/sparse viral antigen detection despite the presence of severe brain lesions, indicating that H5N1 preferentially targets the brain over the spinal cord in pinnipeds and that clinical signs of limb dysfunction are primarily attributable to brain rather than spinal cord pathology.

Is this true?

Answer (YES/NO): NO